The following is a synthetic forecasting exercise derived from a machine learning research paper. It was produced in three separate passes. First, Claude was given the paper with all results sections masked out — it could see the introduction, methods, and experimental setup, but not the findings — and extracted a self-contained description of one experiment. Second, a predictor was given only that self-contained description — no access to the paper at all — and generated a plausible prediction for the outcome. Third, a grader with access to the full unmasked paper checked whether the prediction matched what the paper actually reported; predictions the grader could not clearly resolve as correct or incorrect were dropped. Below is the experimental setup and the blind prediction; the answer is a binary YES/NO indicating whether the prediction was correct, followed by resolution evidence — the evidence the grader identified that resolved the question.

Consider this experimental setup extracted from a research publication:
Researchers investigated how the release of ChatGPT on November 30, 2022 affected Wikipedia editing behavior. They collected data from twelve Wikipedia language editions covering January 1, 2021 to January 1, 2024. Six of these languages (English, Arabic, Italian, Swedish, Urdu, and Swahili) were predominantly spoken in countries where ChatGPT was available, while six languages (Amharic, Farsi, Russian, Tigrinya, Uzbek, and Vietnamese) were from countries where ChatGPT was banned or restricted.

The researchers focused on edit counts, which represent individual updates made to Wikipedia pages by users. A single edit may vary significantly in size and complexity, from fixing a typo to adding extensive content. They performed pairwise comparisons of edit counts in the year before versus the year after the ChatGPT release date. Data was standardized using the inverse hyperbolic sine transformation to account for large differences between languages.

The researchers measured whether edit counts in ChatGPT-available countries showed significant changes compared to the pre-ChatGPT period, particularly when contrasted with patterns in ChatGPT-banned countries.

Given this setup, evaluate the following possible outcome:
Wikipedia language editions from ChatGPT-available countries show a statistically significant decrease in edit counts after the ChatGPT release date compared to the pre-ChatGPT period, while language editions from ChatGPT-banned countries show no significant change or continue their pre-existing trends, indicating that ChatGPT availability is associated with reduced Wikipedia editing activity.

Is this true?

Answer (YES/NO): NO